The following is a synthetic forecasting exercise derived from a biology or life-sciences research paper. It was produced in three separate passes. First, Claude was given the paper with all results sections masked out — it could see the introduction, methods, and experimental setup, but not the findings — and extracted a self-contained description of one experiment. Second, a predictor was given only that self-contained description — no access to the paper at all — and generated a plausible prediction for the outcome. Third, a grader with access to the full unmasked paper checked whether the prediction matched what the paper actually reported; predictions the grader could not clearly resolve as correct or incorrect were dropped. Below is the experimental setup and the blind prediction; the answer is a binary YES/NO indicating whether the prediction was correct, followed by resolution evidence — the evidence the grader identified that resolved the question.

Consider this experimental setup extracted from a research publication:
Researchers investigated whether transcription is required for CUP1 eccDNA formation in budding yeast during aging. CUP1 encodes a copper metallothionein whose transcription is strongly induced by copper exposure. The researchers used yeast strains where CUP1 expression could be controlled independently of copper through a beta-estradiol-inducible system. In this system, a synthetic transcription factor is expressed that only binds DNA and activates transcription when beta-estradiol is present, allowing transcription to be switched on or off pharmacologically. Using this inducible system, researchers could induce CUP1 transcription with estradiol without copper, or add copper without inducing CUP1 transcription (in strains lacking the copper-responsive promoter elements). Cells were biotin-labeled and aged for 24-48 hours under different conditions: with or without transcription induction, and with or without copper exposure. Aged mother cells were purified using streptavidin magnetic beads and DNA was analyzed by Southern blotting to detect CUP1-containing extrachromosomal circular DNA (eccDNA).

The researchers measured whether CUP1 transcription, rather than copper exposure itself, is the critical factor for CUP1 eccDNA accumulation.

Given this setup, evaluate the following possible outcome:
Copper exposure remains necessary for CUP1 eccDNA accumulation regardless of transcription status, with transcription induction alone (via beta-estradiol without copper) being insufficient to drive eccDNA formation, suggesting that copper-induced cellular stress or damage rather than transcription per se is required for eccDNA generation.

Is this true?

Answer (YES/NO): NO